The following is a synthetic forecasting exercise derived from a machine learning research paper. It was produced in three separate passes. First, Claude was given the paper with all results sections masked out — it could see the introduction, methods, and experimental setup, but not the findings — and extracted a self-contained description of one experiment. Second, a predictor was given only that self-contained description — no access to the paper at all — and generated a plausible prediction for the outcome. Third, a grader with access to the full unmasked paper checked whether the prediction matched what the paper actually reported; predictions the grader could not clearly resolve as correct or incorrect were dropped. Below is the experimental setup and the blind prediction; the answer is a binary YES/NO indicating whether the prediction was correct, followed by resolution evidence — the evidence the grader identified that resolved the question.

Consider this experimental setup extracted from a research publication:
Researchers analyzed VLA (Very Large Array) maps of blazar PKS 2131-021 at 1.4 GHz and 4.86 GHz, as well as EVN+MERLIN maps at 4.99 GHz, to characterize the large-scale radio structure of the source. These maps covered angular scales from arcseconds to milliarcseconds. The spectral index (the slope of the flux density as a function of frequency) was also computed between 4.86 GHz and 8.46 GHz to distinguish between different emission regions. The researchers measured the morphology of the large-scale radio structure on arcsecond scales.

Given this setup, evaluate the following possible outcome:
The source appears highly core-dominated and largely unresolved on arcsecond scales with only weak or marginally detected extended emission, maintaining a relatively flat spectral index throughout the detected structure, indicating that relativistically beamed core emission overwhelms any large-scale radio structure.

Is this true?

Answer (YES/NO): NO